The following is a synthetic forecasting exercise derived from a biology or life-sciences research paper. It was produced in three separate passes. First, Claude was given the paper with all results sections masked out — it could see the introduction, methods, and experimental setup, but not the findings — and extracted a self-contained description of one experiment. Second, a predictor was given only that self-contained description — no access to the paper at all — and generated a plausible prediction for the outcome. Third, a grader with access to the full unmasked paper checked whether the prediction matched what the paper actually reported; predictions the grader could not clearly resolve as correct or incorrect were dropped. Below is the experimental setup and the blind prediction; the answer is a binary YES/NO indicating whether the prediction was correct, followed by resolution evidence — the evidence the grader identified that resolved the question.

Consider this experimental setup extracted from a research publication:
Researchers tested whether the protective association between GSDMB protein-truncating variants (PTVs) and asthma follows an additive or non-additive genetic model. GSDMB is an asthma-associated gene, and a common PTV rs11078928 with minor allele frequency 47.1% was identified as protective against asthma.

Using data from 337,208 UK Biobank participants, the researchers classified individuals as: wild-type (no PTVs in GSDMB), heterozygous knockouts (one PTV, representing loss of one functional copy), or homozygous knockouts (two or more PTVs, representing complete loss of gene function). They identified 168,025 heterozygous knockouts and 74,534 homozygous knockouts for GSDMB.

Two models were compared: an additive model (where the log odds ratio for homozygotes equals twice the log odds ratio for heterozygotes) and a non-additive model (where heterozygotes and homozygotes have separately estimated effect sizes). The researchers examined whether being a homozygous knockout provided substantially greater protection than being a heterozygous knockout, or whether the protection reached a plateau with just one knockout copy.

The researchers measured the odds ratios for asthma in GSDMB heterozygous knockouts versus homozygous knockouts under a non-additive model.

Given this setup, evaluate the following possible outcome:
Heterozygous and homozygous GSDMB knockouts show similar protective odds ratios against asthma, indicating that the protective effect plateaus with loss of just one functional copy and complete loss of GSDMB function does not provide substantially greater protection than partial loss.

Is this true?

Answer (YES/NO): YES